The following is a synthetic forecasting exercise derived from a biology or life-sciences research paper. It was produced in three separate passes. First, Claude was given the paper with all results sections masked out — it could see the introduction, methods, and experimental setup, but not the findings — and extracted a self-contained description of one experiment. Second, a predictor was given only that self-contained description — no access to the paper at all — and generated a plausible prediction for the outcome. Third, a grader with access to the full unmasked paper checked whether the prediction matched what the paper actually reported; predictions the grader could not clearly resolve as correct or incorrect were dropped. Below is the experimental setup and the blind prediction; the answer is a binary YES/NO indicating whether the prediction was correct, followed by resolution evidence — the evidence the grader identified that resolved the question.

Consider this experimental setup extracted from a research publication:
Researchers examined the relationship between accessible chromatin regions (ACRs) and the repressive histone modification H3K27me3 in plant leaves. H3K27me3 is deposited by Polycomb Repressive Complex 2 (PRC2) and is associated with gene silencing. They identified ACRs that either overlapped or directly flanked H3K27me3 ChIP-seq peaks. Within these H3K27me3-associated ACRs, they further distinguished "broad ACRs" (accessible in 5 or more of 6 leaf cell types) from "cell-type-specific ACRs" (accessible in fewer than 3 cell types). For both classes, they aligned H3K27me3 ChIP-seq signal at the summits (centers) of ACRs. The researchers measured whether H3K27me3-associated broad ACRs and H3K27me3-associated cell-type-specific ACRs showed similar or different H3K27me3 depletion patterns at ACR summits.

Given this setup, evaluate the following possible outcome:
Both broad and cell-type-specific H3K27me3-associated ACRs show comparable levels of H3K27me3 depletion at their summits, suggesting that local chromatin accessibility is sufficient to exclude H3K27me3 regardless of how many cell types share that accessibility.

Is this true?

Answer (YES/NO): NO